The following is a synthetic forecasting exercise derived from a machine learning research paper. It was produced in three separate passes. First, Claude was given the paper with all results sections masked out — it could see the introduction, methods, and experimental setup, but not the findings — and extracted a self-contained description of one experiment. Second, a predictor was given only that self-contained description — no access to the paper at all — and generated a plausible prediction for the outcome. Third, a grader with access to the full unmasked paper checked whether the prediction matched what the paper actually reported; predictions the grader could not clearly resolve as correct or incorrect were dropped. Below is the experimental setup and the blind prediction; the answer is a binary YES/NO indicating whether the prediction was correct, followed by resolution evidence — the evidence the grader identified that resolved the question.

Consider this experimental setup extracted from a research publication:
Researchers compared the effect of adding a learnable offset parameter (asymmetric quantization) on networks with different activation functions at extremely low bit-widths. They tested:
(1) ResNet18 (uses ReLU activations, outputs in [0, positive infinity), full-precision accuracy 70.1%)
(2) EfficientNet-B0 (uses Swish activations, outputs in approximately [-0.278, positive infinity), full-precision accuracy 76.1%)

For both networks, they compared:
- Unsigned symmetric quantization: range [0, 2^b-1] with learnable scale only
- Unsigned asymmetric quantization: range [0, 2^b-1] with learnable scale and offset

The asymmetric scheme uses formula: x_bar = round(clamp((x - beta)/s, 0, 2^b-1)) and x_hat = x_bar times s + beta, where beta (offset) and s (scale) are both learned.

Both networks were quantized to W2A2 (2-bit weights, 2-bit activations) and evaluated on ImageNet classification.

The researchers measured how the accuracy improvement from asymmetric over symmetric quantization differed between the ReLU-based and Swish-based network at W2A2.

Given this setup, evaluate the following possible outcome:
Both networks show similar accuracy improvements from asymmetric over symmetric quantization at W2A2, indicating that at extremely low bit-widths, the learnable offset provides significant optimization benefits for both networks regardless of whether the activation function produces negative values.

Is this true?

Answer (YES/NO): NO